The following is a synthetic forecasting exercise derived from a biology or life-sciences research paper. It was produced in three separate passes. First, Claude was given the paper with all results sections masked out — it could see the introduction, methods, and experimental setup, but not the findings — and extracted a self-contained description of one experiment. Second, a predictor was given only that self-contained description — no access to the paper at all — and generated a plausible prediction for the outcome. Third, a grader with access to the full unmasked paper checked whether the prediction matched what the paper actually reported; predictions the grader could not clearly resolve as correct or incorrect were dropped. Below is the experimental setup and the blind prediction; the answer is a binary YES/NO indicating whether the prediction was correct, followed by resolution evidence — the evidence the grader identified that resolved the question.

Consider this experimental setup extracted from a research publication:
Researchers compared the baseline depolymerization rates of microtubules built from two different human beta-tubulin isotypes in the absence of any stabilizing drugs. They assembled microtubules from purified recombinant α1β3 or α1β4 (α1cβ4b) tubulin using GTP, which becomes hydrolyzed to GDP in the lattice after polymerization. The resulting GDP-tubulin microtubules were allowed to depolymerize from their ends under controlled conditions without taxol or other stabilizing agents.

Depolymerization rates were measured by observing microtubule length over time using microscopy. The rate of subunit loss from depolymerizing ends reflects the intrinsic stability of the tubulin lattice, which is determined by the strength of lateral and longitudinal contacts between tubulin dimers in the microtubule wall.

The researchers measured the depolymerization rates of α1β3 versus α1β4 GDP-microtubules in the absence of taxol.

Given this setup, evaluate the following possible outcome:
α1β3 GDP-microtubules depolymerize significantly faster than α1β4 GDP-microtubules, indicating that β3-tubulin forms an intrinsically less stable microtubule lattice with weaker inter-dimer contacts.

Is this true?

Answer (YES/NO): YES